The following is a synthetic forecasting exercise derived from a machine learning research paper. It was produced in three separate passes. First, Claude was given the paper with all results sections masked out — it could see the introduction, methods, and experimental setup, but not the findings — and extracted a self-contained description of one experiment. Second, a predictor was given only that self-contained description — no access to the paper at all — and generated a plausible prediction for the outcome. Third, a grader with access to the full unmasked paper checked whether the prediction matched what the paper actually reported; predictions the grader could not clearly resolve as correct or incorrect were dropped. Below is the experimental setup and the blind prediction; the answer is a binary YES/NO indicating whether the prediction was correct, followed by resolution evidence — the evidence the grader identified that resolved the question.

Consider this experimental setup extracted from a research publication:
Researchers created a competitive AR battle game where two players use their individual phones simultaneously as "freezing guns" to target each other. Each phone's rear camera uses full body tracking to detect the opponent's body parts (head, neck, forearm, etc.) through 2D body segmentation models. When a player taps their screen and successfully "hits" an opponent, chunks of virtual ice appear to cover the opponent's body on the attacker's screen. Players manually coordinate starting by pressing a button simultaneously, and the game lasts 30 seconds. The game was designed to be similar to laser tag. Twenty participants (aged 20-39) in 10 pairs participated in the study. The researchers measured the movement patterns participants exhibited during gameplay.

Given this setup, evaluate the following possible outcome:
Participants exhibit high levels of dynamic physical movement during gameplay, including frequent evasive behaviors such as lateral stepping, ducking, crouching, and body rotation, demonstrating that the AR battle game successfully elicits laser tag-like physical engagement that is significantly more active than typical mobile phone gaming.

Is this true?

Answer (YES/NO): NO